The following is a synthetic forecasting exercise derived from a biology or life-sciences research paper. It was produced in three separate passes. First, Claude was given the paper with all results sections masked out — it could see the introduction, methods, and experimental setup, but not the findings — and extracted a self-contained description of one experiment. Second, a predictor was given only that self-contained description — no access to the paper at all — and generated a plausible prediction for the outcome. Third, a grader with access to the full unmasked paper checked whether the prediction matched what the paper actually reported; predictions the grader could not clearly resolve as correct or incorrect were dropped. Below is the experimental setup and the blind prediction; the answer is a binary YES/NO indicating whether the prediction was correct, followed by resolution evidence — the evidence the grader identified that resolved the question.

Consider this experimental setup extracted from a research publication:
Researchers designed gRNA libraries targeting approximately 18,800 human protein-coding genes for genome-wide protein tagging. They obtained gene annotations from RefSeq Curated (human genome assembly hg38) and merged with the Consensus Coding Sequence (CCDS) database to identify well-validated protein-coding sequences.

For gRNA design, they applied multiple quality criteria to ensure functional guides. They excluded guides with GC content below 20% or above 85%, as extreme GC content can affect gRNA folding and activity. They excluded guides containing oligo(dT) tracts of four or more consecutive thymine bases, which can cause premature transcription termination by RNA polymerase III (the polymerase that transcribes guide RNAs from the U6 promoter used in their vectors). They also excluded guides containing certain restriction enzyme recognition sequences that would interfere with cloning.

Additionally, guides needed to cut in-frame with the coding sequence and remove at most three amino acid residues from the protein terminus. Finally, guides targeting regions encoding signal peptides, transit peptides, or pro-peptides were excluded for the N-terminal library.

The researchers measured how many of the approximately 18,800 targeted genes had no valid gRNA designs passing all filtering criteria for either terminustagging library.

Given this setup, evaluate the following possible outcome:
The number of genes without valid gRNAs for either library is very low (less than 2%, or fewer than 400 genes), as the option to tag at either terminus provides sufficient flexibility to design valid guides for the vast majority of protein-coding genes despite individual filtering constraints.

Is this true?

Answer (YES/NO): YES